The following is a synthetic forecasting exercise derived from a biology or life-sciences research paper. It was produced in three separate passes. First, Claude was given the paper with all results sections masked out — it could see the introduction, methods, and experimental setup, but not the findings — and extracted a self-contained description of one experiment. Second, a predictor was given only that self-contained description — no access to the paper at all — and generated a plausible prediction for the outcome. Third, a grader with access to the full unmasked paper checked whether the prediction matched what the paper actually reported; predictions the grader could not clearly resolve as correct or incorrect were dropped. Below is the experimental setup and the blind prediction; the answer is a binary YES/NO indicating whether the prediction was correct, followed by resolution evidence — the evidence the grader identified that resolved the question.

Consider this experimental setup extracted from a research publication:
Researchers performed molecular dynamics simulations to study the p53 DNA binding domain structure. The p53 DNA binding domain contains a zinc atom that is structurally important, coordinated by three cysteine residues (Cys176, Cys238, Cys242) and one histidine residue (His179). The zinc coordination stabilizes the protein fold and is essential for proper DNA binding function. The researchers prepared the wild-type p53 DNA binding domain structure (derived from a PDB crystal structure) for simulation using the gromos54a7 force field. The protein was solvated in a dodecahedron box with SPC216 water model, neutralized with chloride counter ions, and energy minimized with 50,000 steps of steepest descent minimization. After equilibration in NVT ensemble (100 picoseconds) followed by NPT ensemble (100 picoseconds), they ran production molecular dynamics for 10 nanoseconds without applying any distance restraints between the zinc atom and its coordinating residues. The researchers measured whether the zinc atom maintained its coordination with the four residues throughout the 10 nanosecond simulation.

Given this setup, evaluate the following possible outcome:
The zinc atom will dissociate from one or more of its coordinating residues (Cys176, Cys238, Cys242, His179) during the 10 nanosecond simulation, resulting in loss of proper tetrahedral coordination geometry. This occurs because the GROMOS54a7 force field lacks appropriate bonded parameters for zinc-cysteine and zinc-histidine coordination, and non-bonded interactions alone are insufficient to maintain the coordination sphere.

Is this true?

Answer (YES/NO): YES